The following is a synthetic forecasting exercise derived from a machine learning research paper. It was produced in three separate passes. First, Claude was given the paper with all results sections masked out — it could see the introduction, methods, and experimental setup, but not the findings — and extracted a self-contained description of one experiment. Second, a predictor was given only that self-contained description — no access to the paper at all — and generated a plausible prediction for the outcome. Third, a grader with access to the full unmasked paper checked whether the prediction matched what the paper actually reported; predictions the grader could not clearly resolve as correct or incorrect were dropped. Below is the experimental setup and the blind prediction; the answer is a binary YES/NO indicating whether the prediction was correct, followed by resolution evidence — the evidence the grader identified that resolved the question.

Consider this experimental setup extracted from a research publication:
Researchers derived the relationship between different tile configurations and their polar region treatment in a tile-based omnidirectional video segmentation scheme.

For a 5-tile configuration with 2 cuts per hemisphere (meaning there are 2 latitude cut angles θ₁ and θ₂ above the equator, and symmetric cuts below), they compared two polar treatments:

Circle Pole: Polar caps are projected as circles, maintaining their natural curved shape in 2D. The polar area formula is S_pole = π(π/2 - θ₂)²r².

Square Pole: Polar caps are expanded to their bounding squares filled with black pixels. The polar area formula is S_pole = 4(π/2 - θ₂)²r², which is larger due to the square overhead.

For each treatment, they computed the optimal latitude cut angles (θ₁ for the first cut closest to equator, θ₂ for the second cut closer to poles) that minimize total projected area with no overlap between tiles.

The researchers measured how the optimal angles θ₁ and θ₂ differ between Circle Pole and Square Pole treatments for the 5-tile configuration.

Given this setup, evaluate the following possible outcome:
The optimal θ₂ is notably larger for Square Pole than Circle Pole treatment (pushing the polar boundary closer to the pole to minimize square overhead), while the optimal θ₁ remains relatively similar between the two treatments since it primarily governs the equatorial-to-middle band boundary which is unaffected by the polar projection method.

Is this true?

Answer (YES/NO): NO